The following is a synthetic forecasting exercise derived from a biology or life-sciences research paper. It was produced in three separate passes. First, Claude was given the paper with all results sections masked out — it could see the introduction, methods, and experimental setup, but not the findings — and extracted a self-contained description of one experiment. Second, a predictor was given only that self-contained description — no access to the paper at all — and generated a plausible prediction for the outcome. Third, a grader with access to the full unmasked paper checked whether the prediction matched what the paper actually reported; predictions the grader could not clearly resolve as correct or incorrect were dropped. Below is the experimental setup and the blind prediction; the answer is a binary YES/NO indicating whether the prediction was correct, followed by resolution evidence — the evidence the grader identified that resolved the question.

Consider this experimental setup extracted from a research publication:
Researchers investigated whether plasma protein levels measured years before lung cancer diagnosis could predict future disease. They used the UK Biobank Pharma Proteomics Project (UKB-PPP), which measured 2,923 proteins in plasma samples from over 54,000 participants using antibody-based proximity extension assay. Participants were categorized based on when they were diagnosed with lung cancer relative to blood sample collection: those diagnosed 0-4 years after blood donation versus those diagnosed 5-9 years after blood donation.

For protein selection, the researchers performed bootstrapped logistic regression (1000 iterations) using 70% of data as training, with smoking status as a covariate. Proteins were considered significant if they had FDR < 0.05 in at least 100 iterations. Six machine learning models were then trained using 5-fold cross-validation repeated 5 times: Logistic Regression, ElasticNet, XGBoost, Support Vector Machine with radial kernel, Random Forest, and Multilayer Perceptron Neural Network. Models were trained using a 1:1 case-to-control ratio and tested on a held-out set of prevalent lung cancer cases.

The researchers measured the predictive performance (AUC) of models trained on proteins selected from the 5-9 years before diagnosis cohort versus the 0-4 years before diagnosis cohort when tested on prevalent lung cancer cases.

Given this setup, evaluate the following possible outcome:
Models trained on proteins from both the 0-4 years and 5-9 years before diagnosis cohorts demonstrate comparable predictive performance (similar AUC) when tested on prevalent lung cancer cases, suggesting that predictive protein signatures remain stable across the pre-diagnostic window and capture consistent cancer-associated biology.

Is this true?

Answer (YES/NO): NO